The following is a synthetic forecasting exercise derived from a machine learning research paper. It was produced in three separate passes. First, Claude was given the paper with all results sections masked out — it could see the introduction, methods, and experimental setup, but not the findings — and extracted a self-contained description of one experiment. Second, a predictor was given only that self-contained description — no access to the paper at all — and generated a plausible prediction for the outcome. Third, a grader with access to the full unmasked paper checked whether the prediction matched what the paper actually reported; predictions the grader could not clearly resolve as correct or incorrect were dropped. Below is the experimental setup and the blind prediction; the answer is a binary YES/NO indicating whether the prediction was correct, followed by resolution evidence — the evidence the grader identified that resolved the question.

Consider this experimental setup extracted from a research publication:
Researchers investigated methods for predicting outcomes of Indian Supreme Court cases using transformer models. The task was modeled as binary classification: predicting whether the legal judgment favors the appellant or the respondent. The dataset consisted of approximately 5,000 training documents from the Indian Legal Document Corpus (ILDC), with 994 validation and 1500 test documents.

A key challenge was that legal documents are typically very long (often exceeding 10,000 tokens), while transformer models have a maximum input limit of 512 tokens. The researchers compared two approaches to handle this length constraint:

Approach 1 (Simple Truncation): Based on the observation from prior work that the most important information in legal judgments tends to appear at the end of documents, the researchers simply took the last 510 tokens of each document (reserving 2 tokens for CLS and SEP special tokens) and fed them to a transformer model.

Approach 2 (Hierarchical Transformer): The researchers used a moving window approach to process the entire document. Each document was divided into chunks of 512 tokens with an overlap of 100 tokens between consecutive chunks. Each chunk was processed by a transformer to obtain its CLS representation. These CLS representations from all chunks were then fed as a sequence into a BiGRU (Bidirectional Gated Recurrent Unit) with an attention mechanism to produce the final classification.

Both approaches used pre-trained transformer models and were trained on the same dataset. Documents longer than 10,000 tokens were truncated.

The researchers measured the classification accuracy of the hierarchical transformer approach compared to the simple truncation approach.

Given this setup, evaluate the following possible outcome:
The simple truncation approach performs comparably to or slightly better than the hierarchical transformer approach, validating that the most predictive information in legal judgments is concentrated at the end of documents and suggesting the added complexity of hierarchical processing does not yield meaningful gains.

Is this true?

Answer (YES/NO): YES